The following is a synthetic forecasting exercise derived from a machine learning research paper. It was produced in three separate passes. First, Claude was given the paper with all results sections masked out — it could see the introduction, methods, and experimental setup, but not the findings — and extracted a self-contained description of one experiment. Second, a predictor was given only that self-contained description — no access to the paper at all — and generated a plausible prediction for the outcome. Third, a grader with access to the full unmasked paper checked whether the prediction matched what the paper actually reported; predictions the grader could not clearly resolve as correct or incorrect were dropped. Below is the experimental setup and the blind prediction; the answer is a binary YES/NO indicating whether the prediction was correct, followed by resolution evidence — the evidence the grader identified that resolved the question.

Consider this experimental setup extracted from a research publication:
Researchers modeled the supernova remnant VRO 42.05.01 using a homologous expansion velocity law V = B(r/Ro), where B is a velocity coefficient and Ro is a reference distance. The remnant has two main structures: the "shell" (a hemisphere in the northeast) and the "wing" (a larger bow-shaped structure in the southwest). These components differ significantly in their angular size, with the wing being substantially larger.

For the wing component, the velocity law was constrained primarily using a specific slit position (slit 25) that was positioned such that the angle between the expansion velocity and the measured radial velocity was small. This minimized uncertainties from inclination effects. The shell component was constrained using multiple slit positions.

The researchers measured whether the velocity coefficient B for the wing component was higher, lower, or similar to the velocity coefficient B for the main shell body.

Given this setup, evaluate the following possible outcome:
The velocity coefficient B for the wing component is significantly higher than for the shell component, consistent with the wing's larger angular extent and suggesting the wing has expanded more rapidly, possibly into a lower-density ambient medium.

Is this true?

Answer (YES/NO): NO